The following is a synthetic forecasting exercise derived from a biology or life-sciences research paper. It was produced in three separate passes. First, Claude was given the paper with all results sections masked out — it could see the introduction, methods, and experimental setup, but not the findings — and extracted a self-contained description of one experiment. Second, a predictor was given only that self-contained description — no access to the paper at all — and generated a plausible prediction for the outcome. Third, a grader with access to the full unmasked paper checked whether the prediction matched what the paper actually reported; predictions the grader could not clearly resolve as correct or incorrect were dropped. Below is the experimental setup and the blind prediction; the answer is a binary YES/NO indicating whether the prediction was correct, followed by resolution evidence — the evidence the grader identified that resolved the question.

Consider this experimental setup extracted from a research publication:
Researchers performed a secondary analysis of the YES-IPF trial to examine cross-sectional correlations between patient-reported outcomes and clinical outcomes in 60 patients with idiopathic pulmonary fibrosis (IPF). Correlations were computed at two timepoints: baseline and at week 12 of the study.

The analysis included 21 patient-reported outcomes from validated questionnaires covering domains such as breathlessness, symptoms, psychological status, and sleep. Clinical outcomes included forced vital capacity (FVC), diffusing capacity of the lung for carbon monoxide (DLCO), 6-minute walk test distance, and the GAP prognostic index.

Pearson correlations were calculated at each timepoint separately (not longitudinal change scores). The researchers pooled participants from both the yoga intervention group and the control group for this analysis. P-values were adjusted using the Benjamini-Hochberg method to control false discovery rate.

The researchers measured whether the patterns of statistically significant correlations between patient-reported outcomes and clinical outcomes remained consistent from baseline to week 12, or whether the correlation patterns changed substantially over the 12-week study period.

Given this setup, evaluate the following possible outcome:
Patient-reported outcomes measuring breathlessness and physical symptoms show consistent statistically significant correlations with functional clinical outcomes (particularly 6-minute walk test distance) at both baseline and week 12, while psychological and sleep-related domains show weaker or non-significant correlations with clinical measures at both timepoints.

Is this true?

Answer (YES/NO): YES